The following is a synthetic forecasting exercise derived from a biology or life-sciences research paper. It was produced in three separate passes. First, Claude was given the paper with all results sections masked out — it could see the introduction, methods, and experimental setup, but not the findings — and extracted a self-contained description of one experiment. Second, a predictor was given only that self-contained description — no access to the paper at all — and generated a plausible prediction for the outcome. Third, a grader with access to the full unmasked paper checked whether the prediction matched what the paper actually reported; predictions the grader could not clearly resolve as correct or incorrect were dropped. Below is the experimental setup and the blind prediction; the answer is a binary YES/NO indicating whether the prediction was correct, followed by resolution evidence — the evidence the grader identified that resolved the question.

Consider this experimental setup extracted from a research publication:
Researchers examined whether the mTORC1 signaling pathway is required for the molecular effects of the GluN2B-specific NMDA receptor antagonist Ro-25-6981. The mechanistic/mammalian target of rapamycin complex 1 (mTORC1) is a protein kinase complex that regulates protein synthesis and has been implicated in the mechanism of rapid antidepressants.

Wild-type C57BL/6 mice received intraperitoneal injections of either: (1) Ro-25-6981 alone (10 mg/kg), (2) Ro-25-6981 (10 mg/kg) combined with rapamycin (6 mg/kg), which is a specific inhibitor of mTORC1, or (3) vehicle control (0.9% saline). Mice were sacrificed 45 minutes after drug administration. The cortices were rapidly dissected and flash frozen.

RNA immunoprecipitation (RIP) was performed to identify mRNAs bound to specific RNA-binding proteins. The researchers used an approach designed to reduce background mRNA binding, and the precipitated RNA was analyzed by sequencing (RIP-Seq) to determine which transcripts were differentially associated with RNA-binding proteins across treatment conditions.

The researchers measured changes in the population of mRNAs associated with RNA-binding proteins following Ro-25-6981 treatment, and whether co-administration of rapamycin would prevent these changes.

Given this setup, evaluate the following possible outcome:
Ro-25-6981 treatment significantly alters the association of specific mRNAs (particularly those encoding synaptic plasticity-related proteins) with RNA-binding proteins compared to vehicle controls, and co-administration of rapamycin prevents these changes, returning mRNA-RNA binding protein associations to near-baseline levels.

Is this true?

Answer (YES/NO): YES